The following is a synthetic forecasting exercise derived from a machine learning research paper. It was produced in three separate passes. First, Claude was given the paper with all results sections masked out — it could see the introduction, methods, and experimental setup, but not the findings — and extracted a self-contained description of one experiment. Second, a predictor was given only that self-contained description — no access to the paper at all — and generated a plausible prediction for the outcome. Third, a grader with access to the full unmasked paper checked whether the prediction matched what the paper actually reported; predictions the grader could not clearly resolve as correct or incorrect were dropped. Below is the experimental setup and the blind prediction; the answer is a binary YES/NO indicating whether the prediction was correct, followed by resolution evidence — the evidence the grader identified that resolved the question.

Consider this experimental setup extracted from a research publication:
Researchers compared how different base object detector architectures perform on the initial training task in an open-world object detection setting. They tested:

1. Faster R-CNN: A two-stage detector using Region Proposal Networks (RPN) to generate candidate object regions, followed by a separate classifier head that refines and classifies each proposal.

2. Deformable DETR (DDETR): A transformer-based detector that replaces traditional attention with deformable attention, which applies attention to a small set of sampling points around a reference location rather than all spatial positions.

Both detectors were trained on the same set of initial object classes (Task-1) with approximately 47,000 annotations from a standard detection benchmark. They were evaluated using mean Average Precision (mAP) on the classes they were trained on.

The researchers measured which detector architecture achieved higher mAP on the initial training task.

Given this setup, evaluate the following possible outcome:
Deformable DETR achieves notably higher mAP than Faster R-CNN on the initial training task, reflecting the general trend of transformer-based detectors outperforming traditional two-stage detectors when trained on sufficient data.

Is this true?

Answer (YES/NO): YES